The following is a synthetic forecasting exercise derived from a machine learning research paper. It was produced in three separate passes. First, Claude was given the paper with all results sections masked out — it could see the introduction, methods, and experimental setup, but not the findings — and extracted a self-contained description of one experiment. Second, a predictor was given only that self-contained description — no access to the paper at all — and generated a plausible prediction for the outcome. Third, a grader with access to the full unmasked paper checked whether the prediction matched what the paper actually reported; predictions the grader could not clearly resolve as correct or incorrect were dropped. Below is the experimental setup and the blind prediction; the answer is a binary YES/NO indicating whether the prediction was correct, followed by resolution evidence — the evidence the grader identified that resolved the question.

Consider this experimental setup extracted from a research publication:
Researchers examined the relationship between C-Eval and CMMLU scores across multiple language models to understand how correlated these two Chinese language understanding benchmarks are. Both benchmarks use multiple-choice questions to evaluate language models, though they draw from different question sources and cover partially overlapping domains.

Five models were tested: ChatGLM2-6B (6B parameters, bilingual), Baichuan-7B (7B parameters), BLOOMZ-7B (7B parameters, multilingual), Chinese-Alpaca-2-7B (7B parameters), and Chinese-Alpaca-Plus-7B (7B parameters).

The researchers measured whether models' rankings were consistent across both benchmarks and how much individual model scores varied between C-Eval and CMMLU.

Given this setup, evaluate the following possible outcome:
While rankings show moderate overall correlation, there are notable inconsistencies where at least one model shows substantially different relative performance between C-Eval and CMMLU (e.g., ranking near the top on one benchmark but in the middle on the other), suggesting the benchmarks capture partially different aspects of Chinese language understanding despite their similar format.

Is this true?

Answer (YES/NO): NO